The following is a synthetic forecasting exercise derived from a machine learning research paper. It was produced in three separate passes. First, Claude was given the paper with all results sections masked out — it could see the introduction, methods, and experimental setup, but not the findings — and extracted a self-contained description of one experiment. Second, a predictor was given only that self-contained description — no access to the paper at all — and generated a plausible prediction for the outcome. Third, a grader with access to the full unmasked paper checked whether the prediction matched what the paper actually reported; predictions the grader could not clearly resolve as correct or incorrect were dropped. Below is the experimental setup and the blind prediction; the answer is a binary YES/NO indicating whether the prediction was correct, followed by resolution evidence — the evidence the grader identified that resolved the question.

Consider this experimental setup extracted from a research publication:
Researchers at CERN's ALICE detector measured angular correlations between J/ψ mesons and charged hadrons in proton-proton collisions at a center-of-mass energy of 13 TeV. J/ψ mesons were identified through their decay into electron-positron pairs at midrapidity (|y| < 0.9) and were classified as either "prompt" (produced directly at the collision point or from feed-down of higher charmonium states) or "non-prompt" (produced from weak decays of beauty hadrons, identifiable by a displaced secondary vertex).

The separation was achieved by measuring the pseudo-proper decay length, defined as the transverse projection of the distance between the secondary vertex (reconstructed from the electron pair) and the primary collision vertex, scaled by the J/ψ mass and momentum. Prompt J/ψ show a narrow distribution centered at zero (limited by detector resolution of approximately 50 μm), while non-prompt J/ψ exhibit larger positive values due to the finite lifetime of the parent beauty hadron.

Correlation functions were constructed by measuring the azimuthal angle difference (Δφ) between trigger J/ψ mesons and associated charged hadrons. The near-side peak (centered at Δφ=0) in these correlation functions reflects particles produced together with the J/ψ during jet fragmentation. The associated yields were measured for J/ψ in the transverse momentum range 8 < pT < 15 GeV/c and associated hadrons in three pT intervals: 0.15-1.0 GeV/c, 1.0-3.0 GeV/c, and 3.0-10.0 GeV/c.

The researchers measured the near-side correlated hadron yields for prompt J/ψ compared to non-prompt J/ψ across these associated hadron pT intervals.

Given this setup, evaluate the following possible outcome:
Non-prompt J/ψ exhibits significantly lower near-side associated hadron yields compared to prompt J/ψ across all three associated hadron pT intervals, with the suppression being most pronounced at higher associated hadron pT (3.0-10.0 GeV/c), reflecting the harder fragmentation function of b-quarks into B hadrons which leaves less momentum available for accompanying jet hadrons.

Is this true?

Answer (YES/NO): NO